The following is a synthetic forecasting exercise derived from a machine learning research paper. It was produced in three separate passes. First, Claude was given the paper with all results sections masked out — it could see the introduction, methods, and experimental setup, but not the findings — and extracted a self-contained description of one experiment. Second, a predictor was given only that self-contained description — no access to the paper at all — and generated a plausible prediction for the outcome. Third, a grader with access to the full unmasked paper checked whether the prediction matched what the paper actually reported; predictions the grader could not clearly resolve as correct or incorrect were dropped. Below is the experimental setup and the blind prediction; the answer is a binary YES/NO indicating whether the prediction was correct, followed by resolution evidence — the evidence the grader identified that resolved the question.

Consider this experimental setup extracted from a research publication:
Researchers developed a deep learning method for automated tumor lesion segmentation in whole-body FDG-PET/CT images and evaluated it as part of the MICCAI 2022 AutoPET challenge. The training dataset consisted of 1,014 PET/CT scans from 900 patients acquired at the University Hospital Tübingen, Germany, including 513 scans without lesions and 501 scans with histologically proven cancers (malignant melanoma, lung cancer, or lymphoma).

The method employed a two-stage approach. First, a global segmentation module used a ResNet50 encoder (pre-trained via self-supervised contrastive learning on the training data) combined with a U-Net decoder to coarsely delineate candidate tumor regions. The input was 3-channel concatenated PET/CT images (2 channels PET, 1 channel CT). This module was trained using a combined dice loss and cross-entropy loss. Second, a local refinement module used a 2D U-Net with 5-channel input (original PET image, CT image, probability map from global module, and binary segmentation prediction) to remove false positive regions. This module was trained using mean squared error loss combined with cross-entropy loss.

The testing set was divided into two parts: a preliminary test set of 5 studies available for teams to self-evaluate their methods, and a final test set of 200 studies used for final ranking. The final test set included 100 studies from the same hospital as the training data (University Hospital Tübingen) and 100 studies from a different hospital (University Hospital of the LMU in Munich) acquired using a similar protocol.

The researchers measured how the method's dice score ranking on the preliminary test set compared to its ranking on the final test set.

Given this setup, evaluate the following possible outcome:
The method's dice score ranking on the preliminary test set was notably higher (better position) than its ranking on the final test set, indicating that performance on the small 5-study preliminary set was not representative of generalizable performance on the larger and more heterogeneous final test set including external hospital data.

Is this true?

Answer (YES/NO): YES